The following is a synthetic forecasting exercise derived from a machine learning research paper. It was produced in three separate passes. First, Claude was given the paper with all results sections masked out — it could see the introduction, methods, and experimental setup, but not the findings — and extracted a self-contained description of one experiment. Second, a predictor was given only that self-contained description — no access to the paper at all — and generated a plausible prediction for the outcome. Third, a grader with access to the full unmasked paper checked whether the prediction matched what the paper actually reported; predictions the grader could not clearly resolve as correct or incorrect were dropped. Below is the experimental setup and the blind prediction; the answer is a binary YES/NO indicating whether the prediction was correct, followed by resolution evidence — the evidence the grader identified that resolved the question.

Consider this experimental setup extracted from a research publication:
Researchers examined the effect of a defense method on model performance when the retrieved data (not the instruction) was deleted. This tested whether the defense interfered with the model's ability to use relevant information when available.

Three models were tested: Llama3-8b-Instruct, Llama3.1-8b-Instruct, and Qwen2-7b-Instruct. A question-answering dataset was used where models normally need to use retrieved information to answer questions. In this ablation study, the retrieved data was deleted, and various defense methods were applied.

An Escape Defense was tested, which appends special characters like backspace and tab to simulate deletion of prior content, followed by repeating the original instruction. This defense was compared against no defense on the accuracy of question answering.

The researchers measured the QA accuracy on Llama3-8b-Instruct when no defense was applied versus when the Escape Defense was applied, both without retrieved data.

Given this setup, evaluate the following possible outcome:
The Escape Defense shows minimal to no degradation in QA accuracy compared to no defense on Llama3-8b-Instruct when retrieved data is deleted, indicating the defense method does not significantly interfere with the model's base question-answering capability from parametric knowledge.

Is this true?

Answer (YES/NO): YES